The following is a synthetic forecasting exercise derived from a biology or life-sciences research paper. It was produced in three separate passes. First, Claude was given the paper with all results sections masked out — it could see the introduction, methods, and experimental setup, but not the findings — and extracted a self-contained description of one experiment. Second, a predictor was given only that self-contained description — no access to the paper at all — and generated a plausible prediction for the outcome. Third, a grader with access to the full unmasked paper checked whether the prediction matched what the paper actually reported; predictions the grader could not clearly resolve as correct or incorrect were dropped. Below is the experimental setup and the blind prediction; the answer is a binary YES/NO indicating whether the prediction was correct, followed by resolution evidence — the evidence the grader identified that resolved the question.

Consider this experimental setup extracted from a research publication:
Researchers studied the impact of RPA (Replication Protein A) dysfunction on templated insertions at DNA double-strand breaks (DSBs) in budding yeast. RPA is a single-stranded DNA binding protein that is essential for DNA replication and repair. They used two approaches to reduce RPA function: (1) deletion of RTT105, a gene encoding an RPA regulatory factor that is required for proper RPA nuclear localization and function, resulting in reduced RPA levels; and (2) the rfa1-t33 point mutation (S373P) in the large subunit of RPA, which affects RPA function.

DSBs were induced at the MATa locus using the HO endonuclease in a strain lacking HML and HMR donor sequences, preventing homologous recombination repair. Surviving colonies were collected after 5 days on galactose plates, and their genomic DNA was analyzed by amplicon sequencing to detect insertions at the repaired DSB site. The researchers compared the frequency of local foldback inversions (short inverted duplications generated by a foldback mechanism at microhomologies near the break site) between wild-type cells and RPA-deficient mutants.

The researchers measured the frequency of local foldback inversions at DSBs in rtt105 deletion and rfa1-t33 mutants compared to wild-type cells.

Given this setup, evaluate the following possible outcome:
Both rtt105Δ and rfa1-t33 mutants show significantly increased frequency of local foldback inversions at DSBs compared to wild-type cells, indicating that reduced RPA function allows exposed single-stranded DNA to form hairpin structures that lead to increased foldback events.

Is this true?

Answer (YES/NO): YES